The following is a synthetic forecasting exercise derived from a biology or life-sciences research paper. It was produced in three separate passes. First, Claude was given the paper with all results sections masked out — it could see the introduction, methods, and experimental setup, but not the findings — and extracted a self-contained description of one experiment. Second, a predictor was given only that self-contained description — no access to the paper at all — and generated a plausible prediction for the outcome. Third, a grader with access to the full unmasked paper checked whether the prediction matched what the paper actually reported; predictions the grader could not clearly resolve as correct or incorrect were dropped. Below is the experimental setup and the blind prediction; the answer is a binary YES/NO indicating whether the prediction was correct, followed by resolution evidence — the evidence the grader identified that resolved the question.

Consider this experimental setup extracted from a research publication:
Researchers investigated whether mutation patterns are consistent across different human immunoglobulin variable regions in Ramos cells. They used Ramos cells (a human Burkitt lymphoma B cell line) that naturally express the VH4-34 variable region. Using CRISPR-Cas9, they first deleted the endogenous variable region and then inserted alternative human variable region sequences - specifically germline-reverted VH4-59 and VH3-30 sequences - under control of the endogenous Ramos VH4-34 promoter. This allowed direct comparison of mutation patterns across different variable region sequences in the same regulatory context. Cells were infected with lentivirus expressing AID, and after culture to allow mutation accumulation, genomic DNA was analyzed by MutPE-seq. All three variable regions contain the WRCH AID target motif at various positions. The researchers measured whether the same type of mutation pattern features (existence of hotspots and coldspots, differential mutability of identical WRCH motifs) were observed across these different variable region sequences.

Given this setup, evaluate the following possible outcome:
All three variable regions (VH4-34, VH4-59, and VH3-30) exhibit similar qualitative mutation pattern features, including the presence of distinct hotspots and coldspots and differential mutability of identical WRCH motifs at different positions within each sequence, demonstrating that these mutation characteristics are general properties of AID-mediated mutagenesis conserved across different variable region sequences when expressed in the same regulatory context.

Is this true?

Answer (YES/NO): YES